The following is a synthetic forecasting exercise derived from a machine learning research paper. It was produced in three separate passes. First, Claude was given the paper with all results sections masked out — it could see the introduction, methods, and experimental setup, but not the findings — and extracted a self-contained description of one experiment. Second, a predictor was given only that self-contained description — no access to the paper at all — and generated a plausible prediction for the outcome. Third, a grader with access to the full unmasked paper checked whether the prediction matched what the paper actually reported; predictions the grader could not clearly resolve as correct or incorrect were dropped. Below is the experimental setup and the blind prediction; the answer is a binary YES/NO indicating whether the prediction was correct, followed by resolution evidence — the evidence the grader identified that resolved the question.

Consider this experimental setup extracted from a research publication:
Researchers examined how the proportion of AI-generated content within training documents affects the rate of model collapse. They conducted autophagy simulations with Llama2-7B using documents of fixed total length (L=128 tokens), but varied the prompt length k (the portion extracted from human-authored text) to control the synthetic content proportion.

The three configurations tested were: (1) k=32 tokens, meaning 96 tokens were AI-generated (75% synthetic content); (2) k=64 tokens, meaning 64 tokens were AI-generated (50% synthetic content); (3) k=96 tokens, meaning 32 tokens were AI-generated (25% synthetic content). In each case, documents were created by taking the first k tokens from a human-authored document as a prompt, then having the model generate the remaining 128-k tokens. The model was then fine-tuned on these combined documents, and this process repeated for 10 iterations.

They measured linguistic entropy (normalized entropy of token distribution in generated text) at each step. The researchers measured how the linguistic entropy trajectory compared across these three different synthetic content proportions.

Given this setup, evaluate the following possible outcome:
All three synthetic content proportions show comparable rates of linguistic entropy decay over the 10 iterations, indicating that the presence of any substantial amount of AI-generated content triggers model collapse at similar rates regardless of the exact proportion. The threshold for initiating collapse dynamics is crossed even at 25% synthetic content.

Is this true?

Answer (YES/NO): NO